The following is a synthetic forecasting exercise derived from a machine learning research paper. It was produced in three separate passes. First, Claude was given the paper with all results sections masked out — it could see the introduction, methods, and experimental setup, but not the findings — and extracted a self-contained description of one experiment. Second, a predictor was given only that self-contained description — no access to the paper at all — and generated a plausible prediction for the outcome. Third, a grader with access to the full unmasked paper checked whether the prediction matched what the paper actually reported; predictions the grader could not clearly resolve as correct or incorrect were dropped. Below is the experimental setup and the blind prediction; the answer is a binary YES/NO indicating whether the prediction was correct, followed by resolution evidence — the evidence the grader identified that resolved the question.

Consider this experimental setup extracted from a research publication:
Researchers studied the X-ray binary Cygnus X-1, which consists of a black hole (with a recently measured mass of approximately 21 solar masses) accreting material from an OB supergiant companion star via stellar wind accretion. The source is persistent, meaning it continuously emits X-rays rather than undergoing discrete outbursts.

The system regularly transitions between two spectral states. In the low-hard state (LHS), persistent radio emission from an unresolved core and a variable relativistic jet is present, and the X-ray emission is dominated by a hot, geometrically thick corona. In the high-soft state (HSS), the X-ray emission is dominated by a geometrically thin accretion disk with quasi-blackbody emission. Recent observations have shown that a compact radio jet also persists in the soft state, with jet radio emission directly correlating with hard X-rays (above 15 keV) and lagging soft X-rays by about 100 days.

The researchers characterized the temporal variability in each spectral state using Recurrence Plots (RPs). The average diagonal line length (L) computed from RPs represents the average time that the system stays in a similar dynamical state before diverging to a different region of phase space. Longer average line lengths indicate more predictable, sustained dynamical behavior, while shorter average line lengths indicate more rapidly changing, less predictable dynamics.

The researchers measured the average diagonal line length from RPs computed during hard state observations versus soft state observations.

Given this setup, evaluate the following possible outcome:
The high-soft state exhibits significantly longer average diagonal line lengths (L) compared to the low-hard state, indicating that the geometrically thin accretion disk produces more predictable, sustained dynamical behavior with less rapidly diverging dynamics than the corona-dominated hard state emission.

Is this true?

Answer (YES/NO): NO